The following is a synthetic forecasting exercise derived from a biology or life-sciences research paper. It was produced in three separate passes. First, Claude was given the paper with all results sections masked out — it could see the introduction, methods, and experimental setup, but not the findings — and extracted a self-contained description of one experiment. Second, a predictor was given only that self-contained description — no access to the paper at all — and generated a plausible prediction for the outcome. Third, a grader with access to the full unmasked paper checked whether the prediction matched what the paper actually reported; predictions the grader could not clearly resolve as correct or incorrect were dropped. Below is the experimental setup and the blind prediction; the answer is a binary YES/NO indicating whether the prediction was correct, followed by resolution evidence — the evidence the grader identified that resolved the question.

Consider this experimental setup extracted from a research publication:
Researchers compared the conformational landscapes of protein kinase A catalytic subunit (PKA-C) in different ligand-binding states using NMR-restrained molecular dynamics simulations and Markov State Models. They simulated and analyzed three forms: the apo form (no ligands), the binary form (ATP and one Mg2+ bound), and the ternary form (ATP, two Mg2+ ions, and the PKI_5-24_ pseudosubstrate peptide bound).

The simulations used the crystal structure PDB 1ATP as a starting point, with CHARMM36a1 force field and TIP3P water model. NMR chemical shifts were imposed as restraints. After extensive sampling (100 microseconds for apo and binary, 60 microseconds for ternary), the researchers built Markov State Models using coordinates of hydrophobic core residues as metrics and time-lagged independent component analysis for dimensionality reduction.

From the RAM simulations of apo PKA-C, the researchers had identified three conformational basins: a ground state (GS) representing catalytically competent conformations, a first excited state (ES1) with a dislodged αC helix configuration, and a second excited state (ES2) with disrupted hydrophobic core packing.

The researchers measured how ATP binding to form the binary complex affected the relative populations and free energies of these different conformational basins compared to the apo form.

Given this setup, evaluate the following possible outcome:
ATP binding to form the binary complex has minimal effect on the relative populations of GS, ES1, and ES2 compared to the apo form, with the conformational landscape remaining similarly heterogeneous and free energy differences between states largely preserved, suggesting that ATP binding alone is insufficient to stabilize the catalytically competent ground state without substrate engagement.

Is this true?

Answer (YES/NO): NO